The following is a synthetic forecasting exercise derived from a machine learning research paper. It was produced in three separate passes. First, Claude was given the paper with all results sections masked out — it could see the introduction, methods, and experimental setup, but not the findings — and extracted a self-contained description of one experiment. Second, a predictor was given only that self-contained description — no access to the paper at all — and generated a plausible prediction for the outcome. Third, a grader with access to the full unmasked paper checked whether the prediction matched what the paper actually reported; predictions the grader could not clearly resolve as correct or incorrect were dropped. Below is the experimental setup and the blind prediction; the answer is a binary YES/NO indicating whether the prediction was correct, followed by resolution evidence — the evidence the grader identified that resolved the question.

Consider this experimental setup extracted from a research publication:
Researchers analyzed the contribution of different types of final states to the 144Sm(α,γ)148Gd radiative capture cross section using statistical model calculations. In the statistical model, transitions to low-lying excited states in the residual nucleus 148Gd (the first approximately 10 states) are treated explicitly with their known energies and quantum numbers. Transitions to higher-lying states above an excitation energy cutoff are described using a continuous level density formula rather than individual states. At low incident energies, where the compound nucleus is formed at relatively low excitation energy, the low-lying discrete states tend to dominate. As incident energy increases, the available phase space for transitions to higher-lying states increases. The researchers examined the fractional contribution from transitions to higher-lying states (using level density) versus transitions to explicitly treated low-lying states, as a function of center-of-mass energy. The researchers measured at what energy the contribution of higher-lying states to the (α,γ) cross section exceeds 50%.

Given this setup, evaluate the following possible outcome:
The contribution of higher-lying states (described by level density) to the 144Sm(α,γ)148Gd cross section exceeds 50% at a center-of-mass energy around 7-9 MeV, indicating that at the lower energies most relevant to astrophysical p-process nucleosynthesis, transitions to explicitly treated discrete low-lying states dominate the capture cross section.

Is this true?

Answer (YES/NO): YES